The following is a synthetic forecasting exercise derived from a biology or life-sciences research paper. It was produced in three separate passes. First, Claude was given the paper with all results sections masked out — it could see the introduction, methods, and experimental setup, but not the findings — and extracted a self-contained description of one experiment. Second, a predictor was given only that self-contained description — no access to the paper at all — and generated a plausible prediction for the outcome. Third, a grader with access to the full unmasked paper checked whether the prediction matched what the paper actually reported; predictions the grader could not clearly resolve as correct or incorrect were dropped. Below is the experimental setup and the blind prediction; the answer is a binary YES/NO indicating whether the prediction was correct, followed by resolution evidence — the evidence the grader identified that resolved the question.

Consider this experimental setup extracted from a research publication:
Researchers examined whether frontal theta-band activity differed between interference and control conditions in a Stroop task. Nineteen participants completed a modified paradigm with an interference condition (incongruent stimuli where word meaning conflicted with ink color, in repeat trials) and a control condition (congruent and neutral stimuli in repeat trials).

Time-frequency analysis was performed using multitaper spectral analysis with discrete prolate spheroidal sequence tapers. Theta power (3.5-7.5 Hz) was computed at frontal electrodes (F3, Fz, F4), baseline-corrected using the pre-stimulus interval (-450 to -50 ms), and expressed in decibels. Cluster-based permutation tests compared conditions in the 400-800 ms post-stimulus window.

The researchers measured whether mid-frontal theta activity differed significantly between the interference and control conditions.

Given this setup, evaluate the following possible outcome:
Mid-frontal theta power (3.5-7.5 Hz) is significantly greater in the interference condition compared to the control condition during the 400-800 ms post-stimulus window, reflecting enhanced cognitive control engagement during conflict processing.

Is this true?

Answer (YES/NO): YES